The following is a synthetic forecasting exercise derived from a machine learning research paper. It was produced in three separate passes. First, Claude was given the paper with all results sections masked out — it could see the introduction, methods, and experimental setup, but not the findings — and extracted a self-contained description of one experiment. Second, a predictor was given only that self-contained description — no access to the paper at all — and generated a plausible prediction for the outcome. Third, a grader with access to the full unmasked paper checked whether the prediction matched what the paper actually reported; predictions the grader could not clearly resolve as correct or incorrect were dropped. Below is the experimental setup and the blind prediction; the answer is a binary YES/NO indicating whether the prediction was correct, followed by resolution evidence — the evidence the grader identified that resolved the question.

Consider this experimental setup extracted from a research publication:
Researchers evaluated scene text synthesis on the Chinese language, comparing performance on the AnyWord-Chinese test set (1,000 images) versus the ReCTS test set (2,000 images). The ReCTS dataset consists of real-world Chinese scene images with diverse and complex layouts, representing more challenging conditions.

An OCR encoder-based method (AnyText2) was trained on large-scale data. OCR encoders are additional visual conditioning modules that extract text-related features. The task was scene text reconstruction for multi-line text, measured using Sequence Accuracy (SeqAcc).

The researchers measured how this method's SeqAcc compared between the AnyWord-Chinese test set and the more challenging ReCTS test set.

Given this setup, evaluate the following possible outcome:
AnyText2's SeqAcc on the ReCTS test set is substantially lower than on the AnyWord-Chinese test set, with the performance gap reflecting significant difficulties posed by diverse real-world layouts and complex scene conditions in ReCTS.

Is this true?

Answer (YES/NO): NO